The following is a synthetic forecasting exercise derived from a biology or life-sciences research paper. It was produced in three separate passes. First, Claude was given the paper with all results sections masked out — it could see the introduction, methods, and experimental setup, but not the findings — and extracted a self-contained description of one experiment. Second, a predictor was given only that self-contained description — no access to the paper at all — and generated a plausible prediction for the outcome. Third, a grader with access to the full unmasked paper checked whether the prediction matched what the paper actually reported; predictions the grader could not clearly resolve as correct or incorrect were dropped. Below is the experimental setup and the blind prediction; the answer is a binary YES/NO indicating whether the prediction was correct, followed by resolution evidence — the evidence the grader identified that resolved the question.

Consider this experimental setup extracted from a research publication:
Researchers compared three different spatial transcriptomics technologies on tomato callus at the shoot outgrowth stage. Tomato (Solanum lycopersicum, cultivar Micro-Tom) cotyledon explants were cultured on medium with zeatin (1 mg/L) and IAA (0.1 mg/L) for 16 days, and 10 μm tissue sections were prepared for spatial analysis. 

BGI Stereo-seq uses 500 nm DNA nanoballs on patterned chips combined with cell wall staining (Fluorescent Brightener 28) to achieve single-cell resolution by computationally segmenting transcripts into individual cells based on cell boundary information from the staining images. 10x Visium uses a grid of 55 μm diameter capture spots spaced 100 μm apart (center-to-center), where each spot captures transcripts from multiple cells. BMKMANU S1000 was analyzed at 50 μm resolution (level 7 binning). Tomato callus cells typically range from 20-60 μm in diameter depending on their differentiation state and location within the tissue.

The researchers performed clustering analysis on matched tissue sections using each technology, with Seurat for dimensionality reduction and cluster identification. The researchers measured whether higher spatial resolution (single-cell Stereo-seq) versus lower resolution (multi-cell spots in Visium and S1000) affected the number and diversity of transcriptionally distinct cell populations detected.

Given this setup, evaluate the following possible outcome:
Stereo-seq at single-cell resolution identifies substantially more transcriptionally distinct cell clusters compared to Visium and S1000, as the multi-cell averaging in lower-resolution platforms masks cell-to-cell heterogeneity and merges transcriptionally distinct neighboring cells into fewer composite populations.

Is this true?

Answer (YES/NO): NO